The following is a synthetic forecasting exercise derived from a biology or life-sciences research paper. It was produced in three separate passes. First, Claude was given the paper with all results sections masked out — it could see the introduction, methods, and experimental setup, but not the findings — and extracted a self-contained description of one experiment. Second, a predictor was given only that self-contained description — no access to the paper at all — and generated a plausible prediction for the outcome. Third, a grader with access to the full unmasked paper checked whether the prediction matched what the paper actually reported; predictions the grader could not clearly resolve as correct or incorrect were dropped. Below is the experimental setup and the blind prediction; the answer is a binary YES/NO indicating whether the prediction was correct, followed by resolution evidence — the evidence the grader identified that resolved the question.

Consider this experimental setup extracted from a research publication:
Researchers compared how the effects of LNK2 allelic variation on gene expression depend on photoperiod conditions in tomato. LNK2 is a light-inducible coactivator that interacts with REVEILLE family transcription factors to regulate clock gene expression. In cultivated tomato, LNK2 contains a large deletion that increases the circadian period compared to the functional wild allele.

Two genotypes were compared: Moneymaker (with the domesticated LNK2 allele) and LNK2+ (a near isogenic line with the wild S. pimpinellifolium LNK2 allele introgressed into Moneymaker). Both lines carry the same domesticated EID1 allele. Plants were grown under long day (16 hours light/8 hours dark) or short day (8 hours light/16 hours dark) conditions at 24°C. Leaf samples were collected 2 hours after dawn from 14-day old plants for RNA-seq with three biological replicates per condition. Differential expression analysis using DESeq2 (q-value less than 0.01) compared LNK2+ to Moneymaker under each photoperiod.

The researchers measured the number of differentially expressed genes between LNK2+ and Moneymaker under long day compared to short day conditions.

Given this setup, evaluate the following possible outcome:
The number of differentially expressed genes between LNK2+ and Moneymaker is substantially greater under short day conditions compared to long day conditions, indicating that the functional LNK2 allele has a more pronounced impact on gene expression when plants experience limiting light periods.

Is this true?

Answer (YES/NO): YES